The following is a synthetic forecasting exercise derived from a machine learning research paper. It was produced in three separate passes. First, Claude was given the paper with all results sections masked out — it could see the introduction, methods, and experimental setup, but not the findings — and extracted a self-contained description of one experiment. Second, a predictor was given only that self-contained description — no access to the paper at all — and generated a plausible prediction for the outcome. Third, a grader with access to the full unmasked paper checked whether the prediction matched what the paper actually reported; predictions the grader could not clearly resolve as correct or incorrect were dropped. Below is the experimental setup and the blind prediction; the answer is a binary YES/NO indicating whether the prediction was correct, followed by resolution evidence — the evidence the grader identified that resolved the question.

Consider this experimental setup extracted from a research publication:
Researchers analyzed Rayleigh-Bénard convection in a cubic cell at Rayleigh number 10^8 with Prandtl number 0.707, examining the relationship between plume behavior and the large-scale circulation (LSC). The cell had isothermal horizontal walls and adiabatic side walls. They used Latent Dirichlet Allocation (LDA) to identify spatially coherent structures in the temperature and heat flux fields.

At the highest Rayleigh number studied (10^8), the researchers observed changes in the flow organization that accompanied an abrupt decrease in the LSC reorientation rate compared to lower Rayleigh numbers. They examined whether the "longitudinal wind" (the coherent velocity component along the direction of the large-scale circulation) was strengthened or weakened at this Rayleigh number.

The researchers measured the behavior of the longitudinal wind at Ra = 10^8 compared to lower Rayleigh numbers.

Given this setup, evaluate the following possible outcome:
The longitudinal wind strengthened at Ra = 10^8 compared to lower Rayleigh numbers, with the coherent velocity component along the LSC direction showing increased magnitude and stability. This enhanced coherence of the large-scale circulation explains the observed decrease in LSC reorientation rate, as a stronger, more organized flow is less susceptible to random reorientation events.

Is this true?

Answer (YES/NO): YES